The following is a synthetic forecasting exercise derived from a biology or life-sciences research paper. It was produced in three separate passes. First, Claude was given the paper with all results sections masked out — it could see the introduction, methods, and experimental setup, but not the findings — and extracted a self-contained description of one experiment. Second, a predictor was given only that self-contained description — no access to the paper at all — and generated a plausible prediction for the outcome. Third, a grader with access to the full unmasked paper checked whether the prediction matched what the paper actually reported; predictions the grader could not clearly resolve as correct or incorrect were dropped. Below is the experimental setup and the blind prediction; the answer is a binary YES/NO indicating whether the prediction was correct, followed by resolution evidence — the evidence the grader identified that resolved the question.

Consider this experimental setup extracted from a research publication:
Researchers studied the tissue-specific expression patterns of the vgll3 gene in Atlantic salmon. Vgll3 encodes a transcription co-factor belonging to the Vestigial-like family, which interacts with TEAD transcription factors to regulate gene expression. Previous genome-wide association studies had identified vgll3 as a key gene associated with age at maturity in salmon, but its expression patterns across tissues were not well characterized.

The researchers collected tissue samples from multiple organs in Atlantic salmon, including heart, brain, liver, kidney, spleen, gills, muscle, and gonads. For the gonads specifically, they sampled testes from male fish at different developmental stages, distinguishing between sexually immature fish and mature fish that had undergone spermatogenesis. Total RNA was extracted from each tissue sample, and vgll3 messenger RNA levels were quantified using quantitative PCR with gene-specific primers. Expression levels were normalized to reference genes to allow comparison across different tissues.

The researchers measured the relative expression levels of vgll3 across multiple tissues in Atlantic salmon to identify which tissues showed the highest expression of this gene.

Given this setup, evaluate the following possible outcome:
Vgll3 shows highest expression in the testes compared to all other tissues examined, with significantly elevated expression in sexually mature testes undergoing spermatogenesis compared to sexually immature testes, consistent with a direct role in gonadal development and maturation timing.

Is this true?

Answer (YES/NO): NO